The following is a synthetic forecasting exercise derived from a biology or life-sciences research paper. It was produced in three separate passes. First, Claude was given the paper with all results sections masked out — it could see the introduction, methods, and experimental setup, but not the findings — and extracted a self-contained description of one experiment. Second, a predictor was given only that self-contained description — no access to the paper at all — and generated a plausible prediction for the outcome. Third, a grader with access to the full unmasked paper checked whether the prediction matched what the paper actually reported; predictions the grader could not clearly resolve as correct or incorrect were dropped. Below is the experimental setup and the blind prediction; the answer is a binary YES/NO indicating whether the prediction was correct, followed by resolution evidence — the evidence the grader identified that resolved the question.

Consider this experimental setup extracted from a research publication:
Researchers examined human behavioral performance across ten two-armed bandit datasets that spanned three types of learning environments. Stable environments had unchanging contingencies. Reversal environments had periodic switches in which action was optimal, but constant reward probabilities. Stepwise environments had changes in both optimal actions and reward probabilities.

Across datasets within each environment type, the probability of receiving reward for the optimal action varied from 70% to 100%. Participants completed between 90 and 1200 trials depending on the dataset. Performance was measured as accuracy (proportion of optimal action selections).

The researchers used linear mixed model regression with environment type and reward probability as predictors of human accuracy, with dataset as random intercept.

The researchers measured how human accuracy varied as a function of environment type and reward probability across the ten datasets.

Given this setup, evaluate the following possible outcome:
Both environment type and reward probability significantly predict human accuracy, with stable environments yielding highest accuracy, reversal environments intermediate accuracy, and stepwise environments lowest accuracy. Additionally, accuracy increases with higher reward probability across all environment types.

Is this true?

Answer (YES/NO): NO